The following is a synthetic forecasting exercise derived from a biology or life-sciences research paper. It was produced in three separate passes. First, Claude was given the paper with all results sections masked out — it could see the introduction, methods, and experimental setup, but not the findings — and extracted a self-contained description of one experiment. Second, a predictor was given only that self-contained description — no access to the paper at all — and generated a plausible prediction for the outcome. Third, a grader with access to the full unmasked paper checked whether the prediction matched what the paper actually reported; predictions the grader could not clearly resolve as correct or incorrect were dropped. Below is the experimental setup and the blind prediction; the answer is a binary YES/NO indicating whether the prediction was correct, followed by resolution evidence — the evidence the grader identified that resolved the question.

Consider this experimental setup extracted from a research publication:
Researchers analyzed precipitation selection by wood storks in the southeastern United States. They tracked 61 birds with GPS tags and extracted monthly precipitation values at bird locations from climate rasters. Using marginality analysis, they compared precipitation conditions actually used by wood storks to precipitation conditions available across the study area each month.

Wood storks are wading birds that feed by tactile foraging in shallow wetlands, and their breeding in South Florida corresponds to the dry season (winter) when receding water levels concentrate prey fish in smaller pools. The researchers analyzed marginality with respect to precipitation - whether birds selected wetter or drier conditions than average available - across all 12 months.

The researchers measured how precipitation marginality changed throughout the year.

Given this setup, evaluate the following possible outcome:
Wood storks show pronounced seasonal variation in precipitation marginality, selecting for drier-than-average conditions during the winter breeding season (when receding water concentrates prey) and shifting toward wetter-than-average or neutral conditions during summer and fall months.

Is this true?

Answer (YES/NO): YES